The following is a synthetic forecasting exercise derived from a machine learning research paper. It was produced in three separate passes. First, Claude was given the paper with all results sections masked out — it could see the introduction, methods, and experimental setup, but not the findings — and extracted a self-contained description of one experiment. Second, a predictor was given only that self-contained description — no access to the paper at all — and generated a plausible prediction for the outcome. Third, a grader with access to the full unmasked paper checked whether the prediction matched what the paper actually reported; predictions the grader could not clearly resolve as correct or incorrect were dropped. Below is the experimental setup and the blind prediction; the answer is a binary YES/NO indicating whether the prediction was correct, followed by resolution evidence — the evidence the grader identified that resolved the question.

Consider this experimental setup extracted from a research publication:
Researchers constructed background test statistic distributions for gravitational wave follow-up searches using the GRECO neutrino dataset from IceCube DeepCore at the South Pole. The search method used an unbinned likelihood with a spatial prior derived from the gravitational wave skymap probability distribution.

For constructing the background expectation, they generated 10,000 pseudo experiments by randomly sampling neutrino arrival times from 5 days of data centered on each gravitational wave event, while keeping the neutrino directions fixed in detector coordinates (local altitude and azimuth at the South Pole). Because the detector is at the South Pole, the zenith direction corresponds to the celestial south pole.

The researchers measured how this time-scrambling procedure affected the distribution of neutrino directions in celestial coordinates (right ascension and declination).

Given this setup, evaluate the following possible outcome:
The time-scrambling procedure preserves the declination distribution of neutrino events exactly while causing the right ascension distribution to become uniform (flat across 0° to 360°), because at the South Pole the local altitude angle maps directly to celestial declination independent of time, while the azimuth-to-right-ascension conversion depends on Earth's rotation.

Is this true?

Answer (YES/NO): NO